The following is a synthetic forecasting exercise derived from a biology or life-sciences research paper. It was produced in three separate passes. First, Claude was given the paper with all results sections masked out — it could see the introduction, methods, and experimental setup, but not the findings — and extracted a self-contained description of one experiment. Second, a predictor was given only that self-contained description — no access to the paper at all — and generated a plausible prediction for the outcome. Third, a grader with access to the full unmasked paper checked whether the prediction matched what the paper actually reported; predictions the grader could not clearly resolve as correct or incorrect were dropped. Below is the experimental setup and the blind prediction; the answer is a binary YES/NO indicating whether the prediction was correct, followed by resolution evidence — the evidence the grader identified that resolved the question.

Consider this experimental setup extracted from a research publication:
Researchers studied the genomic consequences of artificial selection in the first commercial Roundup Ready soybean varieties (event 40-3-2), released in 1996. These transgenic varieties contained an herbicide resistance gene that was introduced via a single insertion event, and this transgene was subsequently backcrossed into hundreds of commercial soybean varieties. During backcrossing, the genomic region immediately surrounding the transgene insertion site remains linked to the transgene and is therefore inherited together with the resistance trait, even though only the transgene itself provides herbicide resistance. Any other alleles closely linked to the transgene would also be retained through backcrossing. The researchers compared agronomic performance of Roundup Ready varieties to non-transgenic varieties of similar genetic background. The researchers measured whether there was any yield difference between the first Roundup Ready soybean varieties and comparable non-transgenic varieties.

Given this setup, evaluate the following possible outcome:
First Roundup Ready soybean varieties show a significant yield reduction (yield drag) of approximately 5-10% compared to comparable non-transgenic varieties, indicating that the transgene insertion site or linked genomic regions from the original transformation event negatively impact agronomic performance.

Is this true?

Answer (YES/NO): YES